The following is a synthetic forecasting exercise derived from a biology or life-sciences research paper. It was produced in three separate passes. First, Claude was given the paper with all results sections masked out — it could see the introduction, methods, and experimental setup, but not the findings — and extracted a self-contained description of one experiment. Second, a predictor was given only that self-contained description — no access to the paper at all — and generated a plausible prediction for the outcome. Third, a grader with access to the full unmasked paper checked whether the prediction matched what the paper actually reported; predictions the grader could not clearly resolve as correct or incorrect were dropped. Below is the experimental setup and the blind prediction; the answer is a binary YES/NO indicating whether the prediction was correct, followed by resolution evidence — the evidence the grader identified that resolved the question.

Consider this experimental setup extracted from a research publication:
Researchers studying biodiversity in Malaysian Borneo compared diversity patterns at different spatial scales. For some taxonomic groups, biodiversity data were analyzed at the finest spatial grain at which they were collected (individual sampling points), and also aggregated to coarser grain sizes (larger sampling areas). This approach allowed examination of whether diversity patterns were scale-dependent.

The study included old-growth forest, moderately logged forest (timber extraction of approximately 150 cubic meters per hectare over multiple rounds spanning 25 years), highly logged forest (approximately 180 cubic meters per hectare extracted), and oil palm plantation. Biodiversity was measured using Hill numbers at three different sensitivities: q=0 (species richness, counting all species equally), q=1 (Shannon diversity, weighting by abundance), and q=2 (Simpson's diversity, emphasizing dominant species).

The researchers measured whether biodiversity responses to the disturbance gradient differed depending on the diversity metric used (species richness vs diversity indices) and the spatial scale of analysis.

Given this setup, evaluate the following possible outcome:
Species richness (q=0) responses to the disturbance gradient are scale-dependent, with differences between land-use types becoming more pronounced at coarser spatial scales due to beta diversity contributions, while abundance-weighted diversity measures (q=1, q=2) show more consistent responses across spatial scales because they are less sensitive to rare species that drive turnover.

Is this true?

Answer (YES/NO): NO